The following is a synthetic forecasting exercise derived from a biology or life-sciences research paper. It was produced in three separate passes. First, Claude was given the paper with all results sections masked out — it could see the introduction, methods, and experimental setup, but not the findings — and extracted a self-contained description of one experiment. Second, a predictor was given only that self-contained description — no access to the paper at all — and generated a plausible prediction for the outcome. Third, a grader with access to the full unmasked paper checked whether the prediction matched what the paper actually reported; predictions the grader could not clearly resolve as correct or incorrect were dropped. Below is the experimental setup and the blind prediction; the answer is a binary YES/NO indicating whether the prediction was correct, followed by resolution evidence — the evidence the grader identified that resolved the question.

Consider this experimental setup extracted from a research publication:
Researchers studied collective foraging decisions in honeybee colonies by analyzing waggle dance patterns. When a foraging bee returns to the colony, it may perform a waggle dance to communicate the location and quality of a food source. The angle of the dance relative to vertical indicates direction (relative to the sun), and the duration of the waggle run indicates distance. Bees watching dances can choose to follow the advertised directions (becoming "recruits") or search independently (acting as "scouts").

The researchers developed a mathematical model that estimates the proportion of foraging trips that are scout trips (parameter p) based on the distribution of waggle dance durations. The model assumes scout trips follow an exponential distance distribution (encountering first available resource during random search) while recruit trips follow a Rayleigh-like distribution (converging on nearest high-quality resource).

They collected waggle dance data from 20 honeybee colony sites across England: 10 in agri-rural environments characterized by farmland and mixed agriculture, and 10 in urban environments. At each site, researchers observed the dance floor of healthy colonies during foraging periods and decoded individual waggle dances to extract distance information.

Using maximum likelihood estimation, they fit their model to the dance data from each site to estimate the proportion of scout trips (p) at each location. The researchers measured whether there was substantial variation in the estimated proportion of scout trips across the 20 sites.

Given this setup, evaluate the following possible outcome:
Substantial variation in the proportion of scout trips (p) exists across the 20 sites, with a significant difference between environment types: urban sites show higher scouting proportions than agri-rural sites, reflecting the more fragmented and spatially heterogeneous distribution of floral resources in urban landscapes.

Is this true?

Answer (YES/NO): NO